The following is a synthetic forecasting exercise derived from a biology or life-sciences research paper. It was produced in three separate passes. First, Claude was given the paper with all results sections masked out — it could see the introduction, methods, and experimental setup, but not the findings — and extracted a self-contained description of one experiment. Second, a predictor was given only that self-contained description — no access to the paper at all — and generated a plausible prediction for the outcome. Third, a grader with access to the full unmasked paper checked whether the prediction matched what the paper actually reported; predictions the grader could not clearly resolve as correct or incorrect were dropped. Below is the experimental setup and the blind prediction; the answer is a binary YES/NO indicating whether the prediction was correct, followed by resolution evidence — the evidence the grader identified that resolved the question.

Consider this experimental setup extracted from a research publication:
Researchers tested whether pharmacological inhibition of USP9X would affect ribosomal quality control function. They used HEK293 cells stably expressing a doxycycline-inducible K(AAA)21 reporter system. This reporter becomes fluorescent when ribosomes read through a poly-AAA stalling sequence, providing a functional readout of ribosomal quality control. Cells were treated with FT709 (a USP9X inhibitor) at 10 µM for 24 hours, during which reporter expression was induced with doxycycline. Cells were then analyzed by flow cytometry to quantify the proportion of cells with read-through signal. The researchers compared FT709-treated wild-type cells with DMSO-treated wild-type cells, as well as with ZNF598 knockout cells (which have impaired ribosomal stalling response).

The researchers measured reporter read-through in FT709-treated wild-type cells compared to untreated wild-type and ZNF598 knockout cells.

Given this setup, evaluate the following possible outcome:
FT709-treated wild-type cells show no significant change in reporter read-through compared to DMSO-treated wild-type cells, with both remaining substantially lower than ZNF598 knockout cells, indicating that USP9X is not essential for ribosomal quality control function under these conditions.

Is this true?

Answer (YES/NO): NO